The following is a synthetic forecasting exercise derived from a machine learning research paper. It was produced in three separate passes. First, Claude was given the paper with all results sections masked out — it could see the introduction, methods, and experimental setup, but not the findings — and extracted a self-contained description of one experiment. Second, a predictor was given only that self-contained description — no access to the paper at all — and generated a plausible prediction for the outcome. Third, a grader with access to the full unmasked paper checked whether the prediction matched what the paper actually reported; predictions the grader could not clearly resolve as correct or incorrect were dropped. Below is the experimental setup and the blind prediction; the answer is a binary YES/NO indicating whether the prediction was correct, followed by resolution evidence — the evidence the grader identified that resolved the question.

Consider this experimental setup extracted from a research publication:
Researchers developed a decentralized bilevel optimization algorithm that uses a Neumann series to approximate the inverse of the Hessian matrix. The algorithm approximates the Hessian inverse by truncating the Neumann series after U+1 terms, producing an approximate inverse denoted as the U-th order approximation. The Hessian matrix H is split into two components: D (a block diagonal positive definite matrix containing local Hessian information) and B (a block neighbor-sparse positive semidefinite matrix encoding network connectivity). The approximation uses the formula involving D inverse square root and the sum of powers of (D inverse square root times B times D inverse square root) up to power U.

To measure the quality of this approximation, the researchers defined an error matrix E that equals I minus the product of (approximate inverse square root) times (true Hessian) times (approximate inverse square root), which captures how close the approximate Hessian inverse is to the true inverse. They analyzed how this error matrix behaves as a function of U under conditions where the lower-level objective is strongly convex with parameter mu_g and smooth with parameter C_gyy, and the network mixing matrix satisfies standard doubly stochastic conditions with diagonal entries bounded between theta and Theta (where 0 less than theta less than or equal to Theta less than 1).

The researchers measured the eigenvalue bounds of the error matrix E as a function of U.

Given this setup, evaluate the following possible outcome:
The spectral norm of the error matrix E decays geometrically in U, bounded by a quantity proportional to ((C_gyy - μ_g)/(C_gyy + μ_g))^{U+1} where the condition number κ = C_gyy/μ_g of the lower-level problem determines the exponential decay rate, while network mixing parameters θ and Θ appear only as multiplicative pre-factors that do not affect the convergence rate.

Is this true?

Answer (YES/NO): NO